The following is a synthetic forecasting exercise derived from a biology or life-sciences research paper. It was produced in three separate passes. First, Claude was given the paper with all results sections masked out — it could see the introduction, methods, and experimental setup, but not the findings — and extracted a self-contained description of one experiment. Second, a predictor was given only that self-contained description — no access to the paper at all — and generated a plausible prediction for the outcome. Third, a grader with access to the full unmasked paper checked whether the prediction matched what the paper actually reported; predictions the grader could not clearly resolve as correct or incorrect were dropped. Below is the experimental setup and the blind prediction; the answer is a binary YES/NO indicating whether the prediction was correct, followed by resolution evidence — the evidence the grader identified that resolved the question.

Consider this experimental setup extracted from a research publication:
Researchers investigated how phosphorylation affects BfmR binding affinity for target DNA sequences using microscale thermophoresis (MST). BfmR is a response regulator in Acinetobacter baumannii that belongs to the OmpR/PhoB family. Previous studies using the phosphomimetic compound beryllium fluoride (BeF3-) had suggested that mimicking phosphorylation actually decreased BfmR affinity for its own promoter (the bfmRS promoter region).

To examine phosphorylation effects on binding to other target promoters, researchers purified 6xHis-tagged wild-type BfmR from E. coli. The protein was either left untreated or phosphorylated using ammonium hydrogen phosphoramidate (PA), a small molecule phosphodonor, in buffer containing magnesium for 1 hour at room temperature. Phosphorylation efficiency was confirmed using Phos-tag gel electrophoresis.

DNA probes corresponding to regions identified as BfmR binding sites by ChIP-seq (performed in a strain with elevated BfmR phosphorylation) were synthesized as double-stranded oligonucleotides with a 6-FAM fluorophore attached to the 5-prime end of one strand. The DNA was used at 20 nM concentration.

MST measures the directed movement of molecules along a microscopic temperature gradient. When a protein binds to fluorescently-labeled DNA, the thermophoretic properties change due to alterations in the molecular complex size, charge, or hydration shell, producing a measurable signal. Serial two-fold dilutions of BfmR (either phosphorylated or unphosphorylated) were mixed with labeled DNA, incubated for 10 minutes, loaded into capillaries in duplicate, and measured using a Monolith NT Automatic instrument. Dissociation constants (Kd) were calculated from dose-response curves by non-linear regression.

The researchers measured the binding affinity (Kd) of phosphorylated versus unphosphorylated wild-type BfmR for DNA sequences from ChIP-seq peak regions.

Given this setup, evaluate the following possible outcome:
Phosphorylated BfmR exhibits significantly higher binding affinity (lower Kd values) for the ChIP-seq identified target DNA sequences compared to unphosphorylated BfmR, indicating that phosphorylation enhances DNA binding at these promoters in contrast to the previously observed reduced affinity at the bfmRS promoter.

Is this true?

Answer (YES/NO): YES